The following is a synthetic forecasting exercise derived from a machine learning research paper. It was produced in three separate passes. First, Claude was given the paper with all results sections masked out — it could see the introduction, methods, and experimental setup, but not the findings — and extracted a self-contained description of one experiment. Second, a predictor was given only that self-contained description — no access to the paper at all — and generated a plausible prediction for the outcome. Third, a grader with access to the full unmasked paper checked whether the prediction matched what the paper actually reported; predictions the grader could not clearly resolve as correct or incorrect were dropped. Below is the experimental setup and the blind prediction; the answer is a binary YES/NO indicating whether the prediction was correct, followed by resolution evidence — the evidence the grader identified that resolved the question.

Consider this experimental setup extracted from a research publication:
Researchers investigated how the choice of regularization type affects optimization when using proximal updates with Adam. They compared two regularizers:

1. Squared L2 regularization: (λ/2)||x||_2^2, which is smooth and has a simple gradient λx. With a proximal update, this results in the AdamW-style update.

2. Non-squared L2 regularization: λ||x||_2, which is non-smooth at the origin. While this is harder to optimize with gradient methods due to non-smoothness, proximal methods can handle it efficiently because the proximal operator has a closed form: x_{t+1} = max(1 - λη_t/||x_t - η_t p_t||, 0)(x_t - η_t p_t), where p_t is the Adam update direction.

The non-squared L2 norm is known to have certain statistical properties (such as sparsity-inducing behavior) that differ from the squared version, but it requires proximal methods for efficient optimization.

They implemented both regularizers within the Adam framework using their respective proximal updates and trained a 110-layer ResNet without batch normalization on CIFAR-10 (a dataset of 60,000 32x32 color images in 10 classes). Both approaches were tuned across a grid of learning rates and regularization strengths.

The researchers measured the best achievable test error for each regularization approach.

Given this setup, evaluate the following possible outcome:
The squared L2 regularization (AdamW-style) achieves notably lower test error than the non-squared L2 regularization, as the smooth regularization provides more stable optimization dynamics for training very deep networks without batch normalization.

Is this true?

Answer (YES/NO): NO